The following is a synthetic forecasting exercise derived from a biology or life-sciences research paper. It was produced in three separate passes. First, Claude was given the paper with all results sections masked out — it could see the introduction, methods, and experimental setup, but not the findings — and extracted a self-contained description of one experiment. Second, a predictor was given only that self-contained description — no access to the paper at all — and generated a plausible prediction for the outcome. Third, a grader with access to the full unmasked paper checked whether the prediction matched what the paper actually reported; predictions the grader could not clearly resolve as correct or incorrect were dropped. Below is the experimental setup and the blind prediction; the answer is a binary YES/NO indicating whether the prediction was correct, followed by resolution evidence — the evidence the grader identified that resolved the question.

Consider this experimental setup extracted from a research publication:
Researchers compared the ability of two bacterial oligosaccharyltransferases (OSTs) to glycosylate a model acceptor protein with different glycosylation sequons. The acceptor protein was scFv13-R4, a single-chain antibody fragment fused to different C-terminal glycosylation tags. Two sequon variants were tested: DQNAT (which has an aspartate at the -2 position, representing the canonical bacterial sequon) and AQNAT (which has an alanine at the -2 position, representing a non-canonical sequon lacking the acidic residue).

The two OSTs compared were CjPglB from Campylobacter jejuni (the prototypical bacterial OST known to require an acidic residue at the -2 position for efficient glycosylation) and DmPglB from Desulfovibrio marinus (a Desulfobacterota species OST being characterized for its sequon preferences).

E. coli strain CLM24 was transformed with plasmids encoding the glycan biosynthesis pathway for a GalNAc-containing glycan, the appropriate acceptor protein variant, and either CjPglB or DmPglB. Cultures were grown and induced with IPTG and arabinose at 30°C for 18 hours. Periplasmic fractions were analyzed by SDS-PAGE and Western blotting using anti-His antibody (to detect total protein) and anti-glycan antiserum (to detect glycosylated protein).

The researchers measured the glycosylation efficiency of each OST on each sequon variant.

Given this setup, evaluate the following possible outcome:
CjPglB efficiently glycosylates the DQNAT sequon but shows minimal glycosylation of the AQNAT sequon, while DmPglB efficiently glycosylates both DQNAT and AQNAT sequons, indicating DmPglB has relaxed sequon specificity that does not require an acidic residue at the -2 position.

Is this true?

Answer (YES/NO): YES